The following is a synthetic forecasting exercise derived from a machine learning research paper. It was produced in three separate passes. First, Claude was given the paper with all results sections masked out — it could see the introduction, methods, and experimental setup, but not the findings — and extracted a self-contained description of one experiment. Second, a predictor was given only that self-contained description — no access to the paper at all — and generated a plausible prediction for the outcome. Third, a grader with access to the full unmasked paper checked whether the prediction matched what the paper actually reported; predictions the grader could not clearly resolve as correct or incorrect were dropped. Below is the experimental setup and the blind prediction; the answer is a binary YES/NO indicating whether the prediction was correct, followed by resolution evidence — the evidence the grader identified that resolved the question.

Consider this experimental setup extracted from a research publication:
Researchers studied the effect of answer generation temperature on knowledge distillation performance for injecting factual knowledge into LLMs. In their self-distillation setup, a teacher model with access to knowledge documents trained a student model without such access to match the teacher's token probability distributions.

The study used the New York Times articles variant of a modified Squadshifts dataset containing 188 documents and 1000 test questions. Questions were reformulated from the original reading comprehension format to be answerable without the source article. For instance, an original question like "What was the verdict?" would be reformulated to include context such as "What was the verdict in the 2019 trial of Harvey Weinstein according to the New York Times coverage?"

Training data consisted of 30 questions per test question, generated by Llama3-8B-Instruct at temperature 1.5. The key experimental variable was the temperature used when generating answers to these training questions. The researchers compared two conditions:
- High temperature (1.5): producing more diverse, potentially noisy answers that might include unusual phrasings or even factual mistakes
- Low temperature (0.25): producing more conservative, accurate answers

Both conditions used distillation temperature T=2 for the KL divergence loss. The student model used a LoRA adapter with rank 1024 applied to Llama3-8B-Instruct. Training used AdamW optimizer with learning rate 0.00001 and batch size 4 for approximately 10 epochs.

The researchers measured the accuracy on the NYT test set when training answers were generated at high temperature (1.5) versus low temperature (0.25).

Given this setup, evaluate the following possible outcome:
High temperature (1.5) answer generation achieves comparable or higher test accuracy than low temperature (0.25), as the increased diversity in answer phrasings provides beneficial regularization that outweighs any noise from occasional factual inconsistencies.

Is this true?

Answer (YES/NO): YES